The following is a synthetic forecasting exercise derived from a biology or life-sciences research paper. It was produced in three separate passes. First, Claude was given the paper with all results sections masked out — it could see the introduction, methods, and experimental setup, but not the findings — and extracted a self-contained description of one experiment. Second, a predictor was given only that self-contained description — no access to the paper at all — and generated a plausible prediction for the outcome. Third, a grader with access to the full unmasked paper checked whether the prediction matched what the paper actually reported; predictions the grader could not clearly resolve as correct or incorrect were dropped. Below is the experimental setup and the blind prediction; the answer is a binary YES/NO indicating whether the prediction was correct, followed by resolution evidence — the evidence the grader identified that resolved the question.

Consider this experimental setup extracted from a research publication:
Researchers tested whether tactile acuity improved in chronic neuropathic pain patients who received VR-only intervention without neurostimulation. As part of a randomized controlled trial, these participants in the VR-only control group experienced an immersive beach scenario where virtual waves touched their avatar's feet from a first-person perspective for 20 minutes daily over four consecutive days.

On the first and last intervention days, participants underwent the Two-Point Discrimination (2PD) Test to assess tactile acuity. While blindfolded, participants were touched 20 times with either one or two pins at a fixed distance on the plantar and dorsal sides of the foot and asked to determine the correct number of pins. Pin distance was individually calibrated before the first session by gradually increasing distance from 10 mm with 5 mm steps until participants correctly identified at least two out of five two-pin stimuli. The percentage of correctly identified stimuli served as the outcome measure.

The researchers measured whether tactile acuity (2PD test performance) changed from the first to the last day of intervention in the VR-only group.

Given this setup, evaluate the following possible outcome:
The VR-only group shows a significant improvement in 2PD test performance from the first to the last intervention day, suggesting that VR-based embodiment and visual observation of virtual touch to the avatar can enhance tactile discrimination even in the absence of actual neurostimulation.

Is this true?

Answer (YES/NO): NO